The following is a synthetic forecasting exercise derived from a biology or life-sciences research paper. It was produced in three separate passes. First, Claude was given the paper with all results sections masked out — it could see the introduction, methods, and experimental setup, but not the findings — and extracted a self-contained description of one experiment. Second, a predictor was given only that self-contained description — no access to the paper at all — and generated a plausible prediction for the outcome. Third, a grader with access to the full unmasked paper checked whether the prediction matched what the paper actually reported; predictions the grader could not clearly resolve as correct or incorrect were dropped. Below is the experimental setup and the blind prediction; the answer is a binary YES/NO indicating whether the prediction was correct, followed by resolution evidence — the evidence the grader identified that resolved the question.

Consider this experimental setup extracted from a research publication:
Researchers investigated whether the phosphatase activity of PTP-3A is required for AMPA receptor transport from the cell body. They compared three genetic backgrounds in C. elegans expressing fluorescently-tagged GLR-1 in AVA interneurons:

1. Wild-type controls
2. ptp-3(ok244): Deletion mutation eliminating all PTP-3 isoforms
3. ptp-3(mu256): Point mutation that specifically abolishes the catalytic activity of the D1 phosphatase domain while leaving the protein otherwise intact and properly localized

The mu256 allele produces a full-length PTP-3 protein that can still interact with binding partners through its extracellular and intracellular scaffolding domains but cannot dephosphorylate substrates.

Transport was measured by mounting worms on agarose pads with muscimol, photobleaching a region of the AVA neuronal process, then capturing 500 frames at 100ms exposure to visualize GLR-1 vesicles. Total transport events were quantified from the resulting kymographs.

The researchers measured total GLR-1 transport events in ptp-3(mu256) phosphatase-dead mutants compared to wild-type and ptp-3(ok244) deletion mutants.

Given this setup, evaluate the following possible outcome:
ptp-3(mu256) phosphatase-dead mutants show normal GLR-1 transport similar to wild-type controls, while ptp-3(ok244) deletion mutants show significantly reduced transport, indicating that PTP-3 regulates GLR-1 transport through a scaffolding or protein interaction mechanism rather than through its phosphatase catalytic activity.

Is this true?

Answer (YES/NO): YES